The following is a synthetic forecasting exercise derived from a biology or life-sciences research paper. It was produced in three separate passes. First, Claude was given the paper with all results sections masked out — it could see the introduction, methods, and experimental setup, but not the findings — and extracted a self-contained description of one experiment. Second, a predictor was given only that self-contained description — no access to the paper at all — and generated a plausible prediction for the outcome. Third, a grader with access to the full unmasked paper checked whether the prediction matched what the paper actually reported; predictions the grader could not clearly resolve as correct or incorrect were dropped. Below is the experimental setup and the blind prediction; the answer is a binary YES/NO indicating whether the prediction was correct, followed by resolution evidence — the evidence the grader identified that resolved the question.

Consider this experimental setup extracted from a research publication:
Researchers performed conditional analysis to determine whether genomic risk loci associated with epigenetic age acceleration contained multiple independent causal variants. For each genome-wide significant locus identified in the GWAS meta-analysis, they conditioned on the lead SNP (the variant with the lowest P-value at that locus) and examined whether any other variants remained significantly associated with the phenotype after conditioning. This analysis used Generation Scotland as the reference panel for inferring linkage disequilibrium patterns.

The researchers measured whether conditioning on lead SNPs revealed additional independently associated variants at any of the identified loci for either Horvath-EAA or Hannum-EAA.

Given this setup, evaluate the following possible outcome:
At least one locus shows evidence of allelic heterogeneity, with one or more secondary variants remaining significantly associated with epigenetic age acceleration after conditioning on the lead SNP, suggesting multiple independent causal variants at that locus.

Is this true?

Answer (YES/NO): NO